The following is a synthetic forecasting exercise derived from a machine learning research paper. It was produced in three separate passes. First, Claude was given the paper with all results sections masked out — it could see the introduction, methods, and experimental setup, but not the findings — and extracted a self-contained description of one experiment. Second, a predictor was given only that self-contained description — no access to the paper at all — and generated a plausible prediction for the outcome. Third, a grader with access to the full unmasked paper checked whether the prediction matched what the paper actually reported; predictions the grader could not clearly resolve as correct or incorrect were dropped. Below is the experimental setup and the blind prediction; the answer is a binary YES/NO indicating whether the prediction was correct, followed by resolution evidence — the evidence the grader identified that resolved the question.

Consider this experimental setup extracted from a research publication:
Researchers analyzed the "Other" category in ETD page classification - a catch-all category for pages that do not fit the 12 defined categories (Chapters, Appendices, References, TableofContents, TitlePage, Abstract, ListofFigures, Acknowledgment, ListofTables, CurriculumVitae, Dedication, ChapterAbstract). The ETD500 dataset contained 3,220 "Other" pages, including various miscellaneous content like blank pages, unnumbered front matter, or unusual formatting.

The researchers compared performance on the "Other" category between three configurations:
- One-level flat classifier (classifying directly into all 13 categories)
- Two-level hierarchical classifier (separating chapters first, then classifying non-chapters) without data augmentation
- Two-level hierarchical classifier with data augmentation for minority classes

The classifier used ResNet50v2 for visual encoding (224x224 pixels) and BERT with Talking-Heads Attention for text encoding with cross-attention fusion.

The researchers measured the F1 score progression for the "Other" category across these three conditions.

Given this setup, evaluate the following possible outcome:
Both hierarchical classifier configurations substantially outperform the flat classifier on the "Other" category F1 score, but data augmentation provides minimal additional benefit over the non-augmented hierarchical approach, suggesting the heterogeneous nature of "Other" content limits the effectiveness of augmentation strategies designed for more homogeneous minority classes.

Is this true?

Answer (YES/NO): YES